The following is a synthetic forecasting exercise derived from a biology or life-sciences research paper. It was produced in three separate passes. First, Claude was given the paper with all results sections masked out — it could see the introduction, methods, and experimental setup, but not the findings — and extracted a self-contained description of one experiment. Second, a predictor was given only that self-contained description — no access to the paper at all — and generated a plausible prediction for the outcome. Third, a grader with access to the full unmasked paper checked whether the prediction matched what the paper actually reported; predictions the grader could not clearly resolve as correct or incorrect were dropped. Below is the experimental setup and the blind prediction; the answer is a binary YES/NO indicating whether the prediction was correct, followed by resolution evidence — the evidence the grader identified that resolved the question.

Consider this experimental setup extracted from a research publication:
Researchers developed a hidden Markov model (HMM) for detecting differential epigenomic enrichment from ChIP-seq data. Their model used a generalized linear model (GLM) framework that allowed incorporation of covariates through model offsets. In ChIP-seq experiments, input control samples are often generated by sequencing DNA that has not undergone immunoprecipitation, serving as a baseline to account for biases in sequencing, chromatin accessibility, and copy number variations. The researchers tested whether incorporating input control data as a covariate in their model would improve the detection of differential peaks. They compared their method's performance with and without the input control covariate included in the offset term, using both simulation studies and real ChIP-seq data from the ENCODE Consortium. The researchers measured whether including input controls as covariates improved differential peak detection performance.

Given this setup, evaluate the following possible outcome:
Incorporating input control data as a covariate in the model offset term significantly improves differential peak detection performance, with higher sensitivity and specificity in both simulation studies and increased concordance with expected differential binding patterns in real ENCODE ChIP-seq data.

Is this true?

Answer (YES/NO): NO